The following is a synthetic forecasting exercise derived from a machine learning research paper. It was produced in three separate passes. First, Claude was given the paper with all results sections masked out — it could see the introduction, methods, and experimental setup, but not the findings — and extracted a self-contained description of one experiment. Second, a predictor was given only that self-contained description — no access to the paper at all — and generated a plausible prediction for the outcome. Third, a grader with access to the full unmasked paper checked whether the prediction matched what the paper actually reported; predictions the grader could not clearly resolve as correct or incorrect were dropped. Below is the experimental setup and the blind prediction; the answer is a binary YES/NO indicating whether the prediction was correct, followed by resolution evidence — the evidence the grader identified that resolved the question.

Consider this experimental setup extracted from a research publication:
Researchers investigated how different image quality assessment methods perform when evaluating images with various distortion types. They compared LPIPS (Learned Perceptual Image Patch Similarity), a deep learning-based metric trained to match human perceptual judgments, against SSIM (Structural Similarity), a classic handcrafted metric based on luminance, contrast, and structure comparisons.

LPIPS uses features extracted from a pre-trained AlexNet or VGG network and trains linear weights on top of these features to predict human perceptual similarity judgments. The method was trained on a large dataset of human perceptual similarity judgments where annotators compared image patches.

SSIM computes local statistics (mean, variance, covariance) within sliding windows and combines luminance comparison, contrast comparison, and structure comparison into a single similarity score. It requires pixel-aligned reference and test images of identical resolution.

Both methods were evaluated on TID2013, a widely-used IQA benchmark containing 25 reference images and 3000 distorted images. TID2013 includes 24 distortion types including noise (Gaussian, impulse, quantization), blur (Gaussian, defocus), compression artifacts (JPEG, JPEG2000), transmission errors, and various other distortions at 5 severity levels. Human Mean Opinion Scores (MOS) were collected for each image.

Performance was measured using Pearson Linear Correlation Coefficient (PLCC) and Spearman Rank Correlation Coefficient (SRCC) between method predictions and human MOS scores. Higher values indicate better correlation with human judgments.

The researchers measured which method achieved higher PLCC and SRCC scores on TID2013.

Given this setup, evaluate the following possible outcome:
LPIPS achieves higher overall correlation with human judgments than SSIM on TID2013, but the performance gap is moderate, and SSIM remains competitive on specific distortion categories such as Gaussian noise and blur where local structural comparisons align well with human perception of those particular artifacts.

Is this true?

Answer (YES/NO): NO